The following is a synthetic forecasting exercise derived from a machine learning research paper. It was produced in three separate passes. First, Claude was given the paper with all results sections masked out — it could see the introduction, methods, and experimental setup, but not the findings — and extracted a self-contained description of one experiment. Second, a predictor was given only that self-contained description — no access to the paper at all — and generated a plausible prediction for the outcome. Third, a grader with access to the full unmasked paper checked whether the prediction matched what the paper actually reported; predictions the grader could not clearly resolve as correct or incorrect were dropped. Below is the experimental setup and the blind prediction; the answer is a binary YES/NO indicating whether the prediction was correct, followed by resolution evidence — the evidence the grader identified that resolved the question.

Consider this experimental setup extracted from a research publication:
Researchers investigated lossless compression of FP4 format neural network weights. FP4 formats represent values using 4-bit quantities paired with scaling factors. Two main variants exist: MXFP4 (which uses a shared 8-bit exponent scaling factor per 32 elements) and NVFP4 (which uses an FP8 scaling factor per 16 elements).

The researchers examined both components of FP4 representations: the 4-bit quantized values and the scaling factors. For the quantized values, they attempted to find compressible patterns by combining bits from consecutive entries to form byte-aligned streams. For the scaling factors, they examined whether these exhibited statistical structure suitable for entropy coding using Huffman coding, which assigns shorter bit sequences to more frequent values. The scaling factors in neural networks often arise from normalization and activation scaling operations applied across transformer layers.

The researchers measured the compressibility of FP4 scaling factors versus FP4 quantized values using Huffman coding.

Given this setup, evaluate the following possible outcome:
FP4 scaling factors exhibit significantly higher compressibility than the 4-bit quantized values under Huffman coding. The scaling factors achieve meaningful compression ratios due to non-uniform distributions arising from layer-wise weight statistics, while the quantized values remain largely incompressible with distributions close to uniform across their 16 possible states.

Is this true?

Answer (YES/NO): YES